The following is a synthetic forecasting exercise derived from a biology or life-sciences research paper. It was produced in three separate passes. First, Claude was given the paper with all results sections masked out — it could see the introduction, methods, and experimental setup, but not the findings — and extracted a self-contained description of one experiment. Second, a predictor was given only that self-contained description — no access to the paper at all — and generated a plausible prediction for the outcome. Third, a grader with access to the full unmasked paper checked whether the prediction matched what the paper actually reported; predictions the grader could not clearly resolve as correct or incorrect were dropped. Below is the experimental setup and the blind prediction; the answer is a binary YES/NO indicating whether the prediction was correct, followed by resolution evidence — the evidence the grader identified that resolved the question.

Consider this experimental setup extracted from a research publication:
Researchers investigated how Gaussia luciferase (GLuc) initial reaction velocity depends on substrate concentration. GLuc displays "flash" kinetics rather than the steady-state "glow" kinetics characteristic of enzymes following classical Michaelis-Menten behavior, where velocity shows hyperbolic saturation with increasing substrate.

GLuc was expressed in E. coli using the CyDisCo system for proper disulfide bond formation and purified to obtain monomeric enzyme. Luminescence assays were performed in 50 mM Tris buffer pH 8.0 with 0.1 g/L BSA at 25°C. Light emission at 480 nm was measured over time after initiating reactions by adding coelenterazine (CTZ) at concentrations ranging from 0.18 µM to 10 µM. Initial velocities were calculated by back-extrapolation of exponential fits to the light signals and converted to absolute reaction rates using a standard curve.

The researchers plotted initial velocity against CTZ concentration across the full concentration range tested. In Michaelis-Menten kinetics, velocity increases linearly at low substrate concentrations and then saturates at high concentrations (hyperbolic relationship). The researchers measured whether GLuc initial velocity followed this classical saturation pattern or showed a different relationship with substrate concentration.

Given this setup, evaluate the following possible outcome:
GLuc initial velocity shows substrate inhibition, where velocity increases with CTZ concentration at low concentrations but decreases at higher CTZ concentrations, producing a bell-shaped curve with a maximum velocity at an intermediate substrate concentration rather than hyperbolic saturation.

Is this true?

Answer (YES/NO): NO